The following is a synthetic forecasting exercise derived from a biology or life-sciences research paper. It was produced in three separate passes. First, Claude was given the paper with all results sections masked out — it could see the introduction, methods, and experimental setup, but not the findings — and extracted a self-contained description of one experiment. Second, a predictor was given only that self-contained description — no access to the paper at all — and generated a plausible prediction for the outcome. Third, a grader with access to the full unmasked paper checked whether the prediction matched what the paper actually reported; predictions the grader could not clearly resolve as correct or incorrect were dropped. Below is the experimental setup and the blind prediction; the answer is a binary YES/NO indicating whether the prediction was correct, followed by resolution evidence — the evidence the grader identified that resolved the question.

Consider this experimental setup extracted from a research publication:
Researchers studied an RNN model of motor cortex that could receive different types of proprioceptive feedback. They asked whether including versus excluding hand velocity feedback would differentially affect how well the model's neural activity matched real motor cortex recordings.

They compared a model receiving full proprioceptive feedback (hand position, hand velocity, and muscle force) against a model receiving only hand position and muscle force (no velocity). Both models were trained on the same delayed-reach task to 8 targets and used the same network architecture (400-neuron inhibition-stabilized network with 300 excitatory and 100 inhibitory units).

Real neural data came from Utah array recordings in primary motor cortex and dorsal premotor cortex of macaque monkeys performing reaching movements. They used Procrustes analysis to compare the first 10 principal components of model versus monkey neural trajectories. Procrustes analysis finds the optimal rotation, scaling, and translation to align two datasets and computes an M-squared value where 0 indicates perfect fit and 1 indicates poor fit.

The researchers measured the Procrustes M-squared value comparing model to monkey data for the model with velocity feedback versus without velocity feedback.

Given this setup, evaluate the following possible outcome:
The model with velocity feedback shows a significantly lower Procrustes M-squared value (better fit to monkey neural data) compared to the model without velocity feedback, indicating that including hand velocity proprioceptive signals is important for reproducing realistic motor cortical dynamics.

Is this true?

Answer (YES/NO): YES